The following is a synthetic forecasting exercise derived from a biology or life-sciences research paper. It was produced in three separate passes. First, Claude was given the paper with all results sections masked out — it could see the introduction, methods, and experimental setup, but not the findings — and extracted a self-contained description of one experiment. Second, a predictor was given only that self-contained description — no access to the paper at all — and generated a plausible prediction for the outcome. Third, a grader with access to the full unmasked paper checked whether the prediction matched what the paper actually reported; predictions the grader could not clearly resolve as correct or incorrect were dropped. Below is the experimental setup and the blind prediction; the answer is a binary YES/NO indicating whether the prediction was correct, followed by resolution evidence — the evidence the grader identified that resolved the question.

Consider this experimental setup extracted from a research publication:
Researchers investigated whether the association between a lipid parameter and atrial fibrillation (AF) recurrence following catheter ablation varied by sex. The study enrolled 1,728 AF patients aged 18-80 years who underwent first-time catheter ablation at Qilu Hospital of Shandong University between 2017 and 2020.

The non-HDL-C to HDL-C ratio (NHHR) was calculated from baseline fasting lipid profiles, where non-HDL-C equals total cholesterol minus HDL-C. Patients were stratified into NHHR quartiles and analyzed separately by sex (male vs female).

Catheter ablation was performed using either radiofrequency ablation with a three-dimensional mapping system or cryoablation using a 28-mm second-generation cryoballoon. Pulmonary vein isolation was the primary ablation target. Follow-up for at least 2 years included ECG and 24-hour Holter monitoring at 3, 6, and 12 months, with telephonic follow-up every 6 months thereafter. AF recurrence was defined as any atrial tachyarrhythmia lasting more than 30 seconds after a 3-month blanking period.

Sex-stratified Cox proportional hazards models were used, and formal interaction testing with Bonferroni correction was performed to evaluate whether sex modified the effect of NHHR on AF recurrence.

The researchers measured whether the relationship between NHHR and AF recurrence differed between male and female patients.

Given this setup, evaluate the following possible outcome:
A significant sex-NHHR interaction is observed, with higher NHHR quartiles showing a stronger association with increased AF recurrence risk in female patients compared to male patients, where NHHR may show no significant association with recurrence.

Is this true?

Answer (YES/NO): NO